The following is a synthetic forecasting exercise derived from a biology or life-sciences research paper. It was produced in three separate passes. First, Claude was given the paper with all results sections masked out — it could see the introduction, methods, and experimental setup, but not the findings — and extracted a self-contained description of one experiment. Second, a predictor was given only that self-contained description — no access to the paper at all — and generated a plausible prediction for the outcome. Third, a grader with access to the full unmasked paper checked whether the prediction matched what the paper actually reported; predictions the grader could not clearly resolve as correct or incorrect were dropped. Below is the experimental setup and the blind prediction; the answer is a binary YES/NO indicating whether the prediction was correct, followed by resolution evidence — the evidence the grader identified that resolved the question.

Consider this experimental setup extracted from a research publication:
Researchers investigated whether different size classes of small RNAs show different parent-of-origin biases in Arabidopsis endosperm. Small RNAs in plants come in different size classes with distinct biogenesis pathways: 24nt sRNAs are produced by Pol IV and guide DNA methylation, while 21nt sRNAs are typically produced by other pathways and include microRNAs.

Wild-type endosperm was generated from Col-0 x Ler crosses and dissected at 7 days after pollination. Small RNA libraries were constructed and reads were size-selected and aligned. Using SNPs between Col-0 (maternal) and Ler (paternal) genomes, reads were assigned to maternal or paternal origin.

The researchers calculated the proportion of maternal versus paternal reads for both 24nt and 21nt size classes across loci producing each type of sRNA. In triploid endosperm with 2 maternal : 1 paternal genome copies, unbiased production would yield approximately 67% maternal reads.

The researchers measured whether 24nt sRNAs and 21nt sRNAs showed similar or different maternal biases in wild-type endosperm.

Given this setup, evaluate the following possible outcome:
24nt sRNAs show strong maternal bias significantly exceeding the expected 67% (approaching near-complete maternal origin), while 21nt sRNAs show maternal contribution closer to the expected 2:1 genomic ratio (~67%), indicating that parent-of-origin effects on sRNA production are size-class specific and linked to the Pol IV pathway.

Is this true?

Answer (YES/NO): NO